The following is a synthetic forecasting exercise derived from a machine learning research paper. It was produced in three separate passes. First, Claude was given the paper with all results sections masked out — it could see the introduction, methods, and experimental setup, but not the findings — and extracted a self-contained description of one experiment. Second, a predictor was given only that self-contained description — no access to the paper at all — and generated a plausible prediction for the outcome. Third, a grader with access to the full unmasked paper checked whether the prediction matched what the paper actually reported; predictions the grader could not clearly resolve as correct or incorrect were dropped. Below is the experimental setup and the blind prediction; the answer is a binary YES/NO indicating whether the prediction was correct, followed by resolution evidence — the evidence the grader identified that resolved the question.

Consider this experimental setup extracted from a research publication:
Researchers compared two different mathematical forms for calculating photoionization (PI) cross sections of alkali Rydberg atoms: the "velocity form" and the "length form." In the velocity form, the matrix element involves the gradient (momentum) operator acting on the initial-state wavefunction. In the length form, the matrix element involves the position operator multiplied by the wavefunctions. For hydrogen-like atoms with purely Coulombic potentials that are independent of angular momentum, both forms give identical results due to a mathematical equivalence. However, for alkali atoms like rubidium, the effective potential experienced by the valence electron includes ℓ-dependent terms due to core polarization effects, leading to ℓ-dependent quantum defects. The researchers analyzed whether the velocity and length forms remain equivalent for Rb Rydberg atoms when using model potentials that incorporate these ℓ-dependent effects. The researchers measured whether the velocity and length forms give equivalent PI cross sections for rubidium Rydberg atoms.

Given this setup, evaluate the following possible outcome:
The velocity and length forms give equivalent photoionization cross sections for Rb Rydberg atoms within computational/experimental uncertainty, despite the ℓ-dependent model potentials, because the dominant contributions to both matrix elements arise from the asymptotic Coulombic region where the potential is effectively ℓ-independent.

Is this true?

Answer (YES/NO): NO